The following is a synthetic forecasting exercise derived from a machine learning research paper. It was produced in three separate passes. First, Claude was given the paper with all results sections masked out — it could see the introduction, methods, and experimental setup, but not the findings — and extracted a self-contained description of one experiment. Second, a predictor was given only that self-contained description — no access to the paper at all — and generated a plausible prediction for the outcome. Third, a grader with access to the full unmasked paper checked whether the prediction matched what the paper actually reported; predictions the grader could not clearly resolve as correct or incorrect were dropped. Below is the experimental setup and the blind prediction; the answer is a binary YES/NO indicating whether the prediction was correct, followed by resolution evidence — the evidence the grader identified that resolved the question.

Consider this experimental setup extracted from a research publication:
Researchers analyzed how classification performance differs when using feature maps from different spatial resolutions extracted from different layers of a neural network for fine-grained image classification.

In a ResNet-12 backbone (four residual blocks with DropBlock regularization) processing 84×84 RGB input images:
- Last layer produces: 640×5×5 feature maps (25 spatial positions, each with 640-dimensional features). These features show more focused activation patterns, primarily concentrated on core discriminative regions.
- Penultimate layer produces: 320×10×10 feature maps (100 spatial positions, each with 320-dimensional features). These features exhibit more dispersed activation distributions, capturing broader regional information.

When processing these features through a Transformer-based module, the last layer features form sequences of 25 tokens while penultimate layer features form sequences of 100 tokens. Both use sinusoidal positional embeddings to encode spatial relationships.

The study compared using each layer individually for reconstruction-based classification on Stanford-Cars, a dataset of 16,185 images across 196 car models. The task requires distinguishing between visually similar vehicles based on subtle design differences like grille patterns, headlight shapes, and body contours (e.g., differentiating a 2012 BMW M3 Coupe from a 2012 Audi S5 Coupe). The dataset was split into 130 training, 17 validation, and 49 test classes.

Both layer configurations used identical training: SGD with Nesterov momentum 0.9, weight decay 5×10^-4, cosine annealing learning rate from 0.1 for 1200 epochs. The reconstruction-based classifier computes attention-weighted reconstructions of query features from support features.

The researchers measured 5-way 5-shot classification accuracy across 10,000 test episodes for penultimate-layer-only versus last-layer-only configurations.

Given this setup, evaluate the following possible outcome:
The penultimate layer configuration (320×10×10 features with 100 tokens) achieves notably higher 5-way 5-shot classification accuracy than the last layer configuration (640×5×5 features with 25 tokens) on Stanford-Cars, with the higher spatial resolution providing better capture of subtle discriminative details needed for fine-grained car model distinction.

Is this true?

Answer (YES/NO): NO